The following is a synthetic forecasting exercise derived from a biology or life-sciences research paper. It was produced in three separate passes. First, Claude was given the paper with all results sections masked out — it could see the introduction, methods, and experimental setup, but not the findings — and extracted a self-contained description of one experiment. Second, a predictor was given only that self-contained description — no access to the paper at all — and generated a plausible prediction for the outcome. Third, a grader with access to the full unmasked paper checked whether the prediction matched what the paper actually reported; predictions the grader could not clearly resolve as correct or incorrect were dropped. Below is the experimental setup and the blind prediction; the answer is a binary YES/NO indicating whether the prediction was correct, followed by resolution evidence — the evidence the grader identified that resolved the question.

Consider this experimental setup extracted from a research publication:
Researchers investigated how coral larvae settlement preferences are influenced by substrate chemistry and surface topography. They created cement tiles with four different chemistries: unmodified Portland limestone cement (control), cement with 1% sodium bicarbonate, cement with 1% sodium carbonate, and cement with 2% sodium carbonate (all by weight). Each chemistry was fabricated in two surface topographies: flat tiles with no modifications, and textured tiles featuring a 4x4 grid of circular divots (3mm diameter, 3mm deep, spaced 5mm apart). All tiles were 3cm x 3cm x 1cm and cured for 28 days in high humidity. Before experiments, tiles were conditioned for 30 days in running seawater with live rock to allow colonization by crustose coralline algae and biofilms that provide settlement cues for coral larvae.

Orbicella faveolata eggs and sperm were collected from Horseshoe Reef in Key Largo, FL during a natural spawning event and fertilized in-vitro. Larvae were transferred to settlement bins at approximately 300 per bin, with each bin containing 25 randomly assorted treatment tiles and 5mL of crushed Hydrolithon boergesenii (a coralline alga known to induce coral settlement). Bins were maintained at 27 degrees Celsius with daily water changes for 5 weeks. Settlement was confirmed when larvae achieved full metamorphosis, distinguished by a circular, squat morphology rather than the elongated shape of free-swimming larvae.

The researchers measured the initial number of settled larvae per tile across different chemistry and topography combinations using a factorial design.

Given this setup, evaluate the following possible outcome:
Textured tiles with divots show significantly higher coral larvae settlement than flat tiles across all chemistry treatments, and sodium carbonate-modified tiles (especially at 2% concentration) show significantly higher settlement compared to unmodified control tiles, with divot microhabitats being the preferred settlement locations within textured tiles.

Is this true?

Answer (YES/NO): NO